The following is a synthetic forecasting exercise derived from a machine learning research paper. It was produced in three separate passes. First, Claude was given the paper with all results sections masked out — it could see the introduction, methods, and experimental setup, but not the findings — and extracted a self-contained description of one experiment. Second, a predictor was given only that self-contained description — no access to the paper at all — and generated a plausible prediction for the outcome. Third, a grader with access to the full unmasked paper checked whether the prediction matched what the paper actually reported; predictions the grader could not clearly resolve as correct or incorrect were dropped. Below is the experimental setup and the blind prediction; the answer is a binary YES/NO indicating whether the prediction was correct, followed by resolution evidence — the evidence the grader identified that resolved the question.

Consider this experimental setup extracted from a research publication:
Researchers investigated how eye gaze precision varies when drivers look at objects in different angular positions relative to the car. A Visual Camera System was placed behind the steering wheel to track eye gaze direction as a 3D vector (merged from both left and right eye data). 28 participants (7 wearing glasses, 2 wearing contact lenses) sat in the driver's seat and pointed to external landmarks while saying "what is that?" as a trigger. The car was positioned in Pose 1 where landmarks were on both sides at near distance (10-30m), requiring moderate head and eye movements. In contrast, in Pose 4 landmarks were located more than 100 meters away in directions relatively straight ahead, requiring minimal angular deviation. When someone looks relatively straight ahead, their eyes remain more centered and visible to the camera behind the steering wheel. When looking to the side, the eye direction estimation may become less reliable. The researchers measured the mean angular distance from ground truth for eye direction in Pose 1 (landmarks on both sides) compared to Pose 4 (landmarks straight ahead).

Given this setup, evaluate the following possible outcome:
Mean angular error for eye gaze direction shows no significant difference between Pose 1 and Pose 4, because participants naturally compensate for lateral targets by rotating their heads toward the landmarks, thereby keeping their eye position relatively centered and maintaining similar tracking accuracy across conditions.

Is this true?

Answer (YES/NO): NO